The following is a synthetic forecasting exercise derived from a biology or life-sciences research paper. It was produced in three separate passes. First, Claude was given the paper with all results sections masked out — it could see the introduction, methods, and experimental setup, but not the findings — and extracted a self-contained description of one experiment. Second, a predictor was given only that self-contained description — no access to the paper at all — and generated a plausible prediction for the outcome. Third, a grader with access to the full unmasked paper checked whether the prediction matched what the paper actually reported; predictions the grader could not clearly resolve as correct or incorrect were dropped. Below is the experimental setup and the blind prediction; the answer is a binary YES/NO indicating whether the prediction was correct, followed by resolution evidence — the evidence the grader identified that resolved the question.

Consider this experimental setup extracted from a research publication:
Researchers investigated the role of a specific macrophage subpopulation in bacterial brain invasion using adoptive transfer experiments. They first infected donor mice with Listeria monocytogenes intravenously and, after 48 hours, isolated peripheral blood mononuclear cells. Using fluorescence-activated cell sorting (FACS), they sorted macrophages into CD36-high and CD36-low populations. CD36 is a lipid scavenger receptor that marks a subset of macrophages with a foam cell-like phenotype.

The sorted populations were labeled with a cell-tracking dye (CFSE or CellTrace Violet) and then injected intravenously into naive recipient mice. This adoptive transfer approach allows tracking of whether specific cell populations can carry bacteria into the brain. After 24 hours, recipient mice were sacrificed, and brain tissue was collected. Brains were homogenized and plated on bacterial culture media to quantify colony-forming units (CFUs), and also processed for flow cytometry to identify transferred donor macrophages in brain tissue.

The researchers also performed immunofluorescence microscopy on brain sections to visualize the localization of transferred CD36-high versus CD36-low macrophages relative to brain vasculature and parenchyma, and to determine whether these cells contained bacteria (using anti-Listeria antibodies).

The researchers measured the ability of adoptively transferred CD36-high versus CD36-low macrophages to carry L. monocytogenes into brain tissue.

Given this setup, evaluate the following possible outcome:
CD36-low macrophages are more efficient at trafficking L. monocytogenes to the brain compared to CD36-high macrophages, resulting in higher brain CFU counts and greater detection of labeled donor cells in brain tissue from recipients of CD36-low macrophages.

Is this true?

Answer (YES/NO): NO